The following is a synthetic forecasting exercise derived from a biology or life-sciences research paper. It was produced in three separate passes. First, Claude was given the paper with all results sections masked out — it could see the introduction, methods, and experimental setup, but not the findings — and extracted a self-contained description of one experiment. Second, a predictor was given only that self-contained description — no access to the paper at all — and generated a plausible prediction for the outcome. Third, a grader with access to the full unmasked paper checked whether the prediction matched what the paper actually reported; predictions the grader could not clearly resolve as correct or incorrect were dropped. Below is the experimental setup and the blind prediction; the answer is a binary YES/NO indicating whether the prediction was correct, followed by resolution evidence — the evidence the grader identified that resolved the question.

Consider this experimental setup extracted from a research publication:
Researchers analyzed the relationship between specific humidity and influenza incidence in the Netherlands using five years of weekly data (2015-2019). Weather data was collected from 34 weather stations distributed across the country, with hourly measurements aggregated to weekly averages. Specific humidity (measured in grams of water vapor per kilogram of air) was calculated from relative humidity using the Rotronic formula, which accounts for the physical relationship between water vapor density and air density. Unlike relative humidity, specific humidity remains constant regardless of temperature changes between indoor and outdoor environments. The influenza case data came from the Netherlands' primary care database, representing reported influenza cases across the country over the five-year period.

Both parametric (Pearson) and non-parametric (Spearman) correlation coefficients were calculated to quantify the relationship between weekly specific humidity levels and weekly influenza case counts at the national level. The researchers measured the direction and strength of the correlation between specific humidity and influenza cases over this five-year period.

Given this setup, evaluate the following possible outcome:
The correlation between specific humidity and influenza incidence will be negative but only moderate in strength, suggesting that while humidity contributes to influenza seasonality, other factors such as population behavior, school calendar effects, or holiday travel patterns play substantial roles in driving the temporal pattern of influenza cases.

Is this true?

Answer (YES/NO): NO